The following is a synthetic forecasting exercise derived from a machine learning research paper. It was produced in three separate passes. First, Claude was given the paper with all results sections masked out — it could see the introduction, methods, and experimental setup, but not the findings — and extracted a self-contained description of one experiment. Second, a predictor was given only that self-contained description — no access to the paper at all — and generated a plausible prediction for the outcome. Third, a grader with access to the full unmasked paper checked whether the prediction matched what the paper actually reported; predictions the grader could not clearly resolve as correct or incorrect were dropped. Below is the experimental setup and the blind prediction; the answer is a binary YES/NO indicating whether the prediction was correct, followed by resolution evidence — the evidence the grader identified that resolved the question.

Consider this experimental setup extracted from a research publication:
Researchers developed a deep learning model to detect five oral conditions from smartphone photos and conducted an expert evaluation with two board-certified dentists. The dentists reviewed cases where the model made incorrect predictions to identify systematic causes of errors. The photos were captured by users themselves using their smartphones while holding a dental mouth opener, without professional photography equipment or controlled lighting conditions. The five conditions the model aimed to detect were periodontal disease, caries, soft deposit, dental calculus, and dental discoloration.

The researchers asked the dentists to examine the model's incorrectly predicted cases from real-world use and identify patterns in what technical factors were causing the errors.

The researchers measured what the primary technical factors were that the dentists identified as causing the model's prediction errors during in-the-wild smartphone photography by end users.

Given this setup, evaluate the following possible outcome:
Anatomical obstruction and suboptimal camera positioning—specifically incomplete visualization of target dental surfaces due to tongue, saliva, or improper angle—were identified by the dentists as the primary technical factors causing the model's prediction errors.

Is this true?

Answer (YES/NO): NO